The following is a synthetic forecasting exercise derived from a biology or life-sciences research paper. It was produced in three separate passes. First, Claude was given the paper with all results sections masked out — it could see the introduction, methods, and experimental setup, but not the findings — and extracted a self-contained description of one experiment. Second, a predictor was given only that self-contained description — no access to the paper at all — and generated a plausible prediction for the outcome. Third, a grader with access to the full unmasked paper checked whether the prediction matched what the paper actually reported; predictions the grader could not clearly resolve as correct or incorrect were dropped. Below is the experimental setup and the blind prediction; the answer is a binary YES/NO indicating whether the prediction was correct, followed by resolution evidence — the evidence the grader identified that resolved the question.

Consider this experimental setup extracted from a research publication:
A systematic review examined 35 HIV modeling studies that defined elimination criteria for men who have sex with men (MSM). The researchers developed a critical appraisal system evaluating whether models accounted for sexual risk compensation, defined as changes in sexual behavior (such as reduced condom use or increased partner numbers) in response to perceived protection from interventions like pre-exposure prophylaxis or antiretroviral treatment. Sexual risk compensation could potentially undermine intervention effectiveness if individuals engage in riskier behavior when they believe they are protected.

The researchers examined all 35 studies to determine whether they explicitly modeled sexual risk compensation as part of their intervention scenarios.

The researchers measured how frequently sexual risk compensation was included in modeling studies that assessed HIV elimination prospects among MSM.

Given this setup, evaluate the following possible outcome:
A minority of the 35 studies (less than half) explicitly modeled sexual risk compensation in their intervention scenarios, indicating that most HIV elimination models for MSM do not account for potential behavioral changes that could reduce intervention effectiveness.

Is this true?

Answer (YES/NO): YES